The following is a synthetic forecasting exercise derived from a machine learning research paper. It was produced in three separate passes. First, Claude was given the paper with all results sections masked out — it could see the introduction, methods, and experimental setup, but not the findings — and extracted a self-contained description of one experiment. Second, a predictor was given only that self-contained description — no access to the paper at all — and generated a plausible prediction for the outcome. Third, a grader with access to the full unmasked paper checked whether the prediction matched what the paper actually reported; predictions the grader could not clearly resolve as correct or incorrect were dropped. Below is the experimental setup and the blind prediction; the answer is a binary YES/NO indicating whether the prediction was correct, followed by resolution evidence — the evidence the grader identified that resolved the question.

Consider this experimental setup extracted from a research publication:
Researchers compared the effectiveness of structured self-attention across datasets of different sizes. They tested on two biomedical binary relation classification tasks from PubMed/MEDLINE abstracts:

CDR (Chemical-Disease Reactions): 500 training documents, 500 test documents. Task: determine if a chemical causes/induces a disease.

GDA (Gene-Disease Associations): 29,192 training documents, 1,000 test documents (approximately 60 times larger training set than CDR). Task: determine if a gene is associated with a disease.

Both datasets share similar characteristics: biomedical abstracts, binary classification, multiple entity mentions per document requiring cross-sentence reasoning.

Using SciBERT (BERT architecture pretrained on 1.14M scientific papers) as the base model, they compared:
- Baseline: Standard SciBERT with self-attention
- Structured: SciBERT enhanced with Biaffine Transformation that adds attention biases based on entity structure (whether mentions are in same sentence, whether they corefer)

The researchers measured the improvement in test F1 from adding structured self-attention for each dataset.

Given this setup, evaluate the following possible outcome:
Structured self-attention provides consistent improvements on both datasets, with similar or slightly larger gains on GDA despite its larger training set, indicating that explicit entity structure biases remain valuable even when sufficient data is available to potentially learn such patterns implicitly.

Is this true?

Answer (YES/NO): NO